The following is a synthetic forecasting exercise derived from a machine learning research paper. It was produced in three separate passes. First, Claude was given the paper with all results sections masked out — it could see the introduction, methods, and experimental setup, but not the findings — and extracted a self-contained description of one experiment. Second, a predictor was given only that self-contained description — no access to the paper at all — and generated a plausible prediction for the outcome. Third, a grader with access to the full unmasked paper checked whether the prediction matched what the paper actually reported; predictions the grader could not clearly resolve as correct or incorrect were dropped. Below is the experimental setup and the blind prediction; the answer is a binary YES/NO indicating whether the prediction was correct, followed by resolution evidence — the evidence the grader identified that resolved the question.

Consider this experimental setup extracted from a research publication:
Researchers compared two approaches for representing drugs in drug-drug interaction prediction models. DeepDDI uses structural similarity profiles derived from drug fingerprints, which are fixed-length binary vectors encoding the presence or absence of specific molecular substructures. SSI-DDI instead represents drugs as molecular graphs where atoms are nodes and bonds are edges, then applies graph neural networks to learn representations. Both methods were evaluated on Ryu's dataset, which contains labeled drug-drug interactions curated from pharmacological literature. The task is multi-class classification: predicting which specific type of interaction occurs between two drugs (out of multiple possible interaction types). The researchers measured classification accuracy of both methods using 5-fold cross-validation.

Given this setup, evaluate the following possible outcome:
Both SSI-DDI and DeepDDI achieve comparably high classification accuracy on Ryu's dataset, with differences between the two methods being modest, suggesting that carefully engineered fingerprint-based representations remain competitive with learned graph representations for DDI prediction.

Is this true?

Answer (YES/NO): NO